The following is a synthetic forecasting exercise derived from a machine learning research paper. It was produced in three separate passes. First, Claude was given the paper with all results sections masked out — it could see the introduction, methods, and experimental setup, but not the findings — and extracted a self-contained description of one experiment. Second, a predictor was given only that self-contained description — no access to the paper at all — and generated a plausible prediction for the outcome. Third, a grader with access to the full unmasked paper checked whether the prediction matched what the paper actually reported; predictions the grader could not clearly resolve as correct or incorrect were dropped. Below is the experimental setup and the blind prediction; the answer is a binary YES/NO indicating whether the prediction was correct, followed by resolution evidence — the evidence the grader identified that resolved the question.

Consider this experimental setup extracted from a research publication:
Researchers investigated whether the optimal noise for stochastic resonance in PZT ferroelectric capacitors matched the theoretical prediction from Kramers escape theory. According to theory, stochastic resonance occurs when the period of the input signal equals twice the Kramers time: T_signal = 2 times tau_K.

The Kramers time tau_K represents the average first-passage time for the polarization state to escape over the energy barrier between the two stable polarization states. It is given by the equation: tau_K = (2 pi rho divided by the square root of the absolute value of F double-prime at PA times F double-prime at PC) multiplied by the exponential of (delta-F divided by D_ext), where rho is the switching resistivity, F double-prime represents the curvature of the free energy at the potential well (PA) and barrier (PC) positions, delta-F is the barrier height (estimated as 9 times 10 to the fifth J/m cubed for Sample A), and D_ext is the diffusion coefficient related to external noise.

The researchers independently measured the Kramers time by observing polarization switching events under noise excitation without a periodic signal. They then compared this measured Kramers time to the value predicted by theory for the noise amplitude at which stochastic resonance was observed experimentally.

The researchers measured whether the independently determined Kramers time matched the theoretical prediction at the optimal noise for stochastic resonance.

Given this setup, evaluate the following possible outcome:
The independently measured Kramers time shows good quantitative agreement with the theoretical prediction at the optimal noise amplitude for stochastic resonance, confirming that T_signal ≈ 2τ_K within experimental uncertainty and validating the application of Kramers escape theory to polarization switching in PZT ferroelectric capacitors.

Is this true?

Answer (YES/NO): YES